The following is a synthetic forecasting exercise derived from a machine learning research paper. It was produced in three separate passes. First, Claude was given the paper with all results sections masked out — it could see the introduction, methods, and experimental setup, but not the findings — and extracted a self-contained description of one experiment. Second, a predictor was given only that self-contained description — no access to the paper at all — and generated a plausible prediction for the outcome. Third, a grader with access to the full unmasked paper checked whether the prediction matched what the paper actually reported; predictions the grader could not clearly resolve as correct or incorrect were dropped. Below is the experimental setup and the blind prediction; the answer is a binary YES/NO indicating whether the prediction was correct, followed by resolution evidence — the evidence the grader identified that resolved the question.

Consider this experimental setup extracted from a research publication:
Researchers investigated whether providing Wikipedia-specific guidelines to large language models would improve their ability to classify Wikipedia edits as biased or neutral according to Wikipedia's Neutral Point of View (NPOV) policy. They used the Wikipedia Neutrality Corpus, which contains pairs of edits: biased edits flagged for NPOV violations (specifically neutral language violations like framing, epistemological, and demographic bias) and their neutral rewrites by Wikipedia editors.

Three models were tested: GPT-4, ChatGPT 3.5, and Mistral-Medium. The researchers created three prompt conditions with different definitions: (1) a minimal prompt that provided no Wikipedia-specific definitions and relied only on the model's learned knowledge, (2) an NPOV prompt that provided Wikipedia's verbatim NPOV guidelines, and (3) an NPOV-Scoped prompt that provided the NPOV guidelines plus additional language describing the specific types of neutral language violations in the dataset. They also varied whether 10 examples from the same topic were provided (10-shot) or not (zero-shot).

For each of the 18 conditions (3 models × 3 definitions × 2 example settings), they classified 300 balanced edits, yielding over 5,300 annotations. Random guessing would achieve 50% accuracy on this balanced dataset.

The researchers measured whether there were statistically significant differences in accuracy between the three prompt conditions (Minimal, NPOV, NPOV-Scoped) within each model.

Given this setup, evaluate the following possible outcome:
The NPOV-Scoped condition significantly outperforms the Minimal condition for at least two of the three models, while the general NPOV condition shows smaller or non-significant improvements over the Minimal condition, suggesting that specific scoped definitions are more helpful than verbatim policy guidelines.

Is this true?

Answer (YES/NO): NO